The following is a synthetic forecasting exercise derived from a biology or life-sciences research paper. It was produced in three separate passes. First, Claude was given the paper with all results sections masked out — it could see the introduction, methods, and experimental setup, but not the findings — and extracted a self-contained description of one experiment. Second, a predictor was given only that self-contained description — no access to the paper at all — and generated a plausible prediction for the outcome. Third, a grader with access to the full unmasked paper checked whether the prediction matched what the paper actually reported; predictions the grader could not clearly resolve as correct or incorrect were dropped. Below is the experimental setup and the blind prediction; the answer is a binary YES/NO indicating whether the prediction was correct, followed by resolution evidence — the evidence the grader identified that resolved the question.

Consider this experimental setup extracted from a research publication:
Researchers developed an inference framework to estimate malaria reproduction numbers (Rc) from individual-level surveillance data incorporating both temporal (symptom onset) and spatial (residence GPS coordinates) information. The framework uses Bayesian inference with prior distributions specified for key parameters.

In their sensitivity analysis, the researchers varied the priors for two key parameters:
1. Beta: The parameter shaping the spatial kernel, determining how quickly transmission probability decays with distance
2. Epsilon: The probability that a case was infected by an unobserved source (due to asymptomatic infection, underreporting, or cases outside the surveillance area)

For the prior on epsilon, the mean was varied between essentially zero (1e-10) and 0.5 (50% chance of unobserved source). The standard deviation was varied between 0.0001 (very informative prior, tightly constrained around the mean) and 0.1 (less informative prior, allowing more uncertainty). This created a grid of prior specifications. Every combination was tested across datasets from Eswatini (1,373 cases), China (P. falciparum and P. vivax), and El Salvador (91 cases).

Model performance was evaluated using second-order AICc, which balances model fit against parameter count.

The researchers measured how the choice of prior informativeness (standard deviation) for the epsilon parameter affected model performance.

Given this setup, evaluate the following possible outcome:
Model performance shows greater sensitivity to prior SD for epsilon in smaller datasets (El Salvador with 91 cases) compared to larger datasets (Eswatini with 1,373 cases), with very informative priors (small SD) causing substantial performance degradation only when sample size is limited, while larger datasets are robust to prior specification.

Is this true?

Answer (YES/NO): NO